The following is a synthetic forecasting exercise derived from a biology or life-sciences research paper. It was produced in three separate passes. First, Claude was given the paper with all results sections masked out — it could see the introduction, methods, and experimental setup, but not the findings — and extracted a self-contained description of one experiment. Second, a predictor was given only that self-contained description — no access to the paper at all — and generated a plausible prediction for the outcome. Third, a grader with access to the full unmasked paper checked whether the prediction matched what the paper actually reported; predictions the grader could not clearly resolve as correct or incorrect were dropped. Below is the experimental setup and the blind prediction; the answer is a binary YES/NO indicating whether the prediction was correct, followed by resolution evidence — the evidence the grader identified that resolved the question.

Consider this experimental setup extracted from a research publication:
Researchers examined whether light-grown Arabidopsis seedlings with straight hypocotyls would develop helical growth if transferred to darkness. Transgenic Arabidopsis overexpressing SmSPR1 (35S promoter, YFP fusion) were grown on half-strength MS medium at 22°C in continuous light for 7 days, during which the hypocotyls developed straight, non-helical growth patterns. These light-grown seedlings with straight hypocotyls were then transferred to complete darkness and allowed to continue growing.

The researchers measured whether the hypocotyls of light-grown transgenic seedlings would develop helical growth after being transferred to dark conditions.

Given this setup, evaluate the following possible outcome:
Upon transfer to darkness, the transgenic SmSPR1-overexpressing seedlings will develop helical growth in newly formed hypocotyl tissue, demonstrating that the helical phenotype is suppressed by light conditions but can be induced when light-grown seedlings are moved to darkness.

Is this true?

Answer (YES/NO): YES